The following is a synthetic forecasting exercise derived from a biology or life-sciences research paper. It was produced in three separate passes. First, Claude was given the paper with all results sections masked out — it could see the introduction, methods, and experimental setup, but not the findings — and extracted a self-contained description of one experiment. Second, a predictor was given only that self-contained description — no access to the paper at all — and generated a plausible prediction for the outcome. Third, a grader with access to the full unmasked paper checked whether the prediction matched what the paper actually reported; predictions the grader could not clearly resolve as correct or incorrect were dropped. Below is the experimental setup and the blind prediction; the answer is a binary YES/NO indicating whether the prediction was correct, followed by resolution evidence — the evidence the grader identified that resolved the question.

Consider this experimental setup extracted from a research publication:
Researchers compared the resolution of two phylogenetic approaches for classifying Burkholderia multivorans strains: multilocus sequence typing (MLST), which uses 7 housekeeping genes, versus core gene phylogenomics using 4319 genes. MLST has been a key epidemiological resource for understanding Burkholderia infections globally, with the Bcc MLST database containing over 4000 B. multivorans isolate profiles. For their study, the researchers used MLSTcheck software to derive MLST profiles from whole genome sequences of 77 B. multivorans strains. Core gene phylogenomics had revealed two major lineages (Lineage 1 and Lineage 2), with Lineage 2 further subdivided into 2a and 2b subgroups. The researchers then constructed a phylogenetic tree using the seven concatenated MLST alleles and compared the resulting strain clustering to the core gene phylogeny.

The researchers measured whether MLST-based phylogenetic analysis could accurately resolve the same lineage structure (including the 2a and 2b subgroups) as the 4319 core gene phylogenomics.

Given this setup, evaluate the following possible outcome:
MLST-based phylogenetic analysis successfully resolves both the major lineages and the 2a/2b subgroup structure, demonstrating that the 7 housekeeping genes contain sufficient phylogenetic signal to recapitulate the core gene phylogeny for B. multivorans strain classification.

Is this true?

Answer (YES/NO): NO